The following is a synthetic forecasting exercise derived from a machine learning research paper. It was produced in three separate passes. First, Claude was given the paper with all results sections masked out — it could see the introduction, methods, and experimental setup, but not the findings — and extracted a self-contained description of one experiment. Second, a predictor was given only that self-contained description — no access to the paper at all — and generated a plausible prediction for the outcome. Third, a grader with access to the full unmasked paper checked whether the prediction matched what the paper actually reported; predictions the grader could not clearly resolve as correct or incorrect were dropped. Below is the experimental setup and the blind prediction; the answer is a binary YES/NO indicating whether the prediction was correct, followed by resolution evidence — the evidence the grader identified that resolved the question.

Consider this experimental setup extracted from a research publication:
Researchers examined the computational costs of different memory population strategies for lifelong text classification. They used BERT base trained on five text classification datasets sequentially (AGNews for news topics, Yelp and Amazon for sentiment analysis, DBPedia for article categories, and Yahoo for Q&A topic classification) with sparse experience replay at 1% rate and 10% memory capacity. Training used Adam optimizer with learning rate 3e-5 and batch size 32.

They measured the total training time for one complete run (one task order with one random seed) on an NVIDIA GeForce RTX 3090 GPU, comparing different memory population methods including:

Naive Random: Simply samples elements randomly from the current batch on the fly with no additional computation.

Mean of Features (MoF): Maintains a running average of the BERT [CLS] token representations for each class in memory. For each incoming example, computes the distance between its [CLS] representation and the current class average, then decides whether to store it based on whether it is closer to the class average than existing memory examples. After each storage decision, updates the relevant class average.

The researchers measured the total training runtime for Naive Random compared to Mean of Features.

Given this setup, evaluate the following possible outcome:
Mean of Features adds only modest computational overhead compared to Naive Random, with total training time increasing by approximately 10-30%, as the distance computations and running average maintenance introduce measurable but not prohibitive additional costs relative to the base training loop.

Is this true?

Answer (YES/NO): NO